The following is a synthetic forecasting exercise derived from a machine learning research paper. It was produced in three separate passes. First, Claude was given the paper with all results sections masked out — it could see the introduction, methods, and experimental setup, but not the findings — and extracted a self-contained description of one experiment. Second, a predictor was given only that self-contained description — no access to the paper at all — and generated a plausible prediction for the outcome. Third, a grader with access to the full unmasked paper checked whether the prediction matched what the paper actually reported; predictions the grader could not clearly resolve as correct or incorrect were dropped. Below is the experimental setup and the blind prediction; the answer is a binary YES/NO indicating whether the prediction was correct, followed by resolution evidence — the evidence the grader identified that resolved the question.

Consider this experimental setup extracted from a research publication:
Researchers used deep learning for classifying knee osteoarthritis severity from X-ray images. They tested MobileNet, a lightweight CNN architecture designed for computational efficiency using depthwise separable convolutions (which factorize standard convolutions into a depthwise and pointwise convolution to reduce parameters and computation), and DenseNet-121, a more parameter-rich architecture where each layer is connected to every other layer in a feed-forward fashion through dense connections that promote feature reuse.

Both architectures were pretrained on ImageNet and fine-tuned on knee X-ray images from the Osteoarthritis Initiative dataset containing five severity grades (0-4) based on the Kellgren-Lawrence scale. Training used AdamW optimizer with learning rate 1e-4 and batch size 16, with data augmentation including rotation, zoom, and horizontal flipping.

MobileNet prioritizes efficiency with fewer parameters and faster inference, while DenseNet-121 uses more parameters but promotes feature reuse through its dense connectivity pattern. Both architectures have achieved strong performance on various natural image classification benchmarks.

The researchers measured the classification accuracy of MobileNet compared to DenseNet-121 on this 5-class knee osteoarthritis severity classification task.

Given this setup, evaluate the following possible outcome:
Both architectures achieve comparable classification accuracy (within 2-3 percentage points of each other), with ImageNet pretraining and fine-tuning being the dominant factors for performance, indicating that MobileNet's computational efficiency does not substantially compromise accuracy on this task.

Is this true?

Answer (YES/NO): YES